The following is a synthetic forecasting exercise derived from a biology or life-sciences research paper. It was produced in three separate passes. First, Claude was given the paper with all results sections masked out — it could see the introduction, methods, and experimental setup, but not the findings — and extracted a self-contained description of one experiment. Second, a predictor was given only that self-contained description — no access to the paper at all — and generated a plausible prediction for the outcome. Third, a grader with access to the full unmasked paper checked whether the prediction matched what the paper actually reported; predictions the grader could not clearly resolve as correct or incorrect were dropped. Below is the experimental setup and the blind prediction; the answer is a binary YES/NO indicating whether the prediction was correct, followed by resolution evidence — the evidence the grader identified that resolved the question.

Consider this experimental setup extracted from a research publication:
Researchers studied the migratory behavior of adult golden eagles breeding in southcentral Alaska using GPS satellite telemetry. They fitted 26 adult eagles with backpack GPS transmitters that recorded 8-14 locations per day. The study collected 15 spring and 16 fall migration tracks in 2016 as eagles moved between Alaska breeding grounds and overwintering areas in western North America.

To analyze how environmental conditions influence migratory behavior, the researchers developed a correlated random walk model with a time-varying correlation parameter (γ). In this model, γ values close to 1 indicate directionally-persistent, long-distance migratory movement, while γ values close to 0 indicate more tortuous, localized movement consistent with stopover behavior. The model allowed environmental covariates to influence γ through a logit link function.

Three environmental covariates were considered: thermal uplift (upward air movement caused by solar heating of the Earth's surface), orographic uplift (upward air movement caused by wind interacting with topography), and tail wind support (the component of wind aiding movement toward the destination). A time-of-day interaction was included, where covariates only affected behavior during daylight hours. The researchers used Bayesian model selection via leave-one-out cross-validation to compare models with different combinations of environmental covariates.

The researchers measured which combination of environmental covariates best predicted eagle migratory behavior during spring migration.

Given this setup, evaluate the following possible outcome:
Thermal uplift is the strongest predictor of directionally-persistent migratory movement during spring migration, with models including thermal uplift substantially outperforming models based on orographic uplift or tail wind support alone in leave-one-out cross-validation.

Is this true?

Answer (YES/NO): NO